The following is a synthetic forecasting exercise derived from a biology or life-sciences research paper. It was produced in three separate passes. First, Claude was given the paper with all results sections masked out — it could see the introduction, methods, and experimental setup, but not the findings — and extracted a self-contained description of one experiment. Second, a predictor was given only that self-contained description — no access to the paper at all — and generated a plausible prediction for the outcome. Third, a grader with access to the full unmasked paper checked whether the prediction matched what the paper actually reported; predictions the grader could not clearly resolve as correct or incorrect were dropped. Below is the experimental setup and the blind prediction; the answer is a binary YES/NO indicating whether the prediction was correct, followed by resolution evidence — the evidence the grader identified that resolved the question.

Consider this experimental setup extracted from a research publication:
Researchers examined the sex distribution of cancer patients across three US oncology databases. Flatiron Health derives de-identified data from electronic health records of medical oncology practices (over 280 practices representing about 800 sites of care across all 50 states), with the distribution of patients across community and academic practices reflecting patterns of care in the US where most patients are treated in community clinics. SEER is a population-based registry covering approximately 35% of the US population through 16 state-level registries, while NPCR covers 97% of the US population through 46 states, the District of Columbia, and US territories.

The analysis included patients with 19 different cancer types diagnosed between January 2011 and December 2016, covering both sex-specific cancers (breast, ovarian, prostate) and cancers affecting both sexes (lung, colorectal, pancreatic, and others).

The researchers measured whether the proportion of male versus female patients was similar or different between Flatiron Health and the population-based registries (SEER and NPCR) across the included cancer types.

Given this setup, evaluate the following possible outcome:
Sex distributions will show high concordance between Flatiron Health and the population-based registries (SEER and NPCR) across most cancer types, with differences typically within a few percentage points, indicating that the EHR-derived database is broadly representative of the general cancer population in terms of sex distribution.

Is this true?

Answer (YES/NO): YES